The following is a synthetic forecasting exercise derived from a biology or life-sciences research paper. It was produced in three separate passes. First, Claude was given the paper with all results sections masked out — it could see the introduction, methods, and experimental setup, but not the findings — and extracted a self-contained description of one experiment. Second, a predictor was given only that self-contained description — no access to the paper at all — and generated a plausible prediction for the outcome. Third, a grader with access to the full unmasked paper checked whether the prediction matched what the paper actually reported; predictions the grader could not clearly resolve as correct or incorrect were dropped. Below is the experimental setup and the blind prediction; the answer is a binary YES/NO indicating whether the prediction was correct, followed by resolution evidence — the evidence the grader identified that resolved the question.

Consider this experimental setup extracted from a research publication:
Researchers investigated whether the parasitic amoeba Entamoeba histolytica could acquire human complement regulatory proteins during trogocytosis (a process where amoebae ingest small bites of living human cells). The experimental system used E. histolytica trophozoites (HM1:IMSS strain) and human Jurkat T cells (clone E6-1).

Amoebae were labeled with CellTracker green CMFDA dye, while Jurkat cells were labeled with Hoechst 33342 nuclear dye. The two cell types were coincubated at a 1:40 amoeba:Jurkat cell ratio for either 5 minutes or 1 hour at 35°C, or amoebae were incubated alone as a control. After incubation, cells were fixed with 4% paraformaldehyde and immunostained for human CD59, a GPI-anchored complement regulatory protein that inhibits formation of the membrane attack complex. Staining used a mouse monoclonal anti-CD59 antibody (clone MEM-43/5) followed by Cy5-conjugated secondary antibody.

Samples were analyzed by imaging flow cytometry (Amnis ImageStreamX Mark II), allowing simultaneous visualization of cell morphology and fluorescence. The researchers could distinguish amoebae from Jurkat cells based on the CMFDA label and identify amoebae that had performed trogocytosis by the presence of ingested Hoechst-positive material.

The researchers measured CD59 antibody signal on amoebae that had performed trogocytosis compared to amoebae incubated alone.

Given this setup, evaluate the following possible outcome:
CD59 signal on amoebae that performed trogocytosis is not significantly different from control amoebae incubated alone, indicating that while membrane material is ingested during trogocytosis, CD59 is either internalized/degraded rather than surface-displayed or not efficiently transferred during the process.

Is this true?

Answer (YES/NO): NO